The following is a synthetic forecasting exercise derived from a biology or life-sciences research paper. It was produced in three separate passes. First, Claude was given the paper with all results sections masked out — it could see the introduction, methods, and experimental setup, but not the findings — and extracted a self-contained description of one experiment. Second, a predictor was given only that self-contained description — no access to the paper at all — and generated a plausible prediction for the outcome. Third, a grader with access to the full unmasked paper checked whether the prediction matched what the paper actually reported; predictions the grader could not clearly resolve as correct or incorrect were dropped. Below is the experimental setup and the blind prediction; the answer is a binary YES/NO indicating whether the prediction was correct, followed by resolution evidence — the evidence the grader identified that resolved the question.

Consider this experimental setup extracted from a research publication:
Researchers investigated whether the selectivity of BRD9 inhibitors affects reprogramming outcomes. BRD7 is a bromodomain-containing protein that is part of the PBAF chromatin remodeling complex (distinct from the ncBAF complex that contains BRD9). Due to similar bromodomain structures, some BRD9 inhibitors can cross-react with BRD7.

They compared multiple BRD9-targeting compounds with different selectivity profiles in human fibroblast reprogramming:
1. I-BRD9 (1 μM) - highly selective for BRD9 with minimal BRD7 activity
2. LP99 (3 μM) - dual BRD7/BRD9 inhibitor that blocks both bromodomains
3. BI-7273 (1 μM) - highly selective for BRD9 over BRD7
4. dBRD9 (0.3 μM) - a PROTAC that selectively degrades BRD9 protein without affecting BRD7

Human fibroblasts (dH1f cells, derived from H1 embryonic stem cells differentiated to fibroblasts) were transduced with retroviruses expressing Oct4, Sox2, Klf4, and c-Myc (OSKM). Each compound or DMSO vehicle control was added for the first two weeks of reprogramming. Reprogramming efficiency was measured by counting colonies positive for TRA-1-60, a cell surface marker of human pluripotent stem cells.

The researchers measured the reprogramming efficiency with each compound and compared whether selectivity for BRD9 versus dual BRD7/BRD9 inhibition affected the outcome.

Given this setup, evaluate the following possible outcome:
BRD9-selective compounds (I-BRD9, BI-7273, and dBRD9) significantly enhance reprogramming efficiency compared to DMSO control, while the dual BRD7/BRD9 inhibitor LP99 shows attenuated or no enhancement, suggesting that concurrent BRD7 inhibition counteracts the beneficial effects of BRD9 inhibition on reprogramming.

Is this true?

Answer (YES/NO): NO